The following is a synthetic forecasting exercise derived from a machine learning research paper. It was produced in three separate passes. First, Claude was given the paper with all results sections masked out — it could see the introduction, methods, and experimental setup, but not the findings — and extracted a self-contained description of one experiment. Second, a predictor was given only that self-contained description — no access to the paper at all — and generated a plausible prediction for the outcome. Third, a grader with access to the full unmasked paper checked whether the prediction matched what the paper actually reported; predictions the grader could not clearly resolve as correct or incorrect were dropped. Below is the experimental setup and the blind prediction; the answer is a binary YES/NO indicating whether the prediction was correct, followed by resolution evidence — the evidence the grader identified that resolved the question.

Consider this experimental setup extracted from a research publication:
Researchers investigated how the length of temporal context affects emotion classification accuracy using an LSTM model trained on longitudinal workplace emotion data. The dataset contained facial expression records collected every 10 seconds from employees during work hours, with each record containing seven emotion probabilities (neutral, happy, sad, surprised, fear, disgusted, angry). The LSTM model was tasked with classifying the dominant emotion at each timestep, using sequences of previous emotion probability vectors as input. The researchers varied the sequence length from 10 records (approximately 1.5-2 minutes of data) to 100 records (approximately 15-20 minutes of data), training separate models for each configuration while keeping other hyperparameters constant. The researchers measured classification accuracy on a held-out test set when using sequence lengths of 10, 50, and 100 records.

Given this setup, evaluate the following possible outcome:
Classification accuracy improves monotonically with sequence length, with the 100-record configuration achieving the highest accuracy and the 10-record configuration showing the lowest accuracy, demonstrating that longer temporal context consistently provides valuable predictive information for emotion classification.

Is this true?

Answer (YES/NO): YES